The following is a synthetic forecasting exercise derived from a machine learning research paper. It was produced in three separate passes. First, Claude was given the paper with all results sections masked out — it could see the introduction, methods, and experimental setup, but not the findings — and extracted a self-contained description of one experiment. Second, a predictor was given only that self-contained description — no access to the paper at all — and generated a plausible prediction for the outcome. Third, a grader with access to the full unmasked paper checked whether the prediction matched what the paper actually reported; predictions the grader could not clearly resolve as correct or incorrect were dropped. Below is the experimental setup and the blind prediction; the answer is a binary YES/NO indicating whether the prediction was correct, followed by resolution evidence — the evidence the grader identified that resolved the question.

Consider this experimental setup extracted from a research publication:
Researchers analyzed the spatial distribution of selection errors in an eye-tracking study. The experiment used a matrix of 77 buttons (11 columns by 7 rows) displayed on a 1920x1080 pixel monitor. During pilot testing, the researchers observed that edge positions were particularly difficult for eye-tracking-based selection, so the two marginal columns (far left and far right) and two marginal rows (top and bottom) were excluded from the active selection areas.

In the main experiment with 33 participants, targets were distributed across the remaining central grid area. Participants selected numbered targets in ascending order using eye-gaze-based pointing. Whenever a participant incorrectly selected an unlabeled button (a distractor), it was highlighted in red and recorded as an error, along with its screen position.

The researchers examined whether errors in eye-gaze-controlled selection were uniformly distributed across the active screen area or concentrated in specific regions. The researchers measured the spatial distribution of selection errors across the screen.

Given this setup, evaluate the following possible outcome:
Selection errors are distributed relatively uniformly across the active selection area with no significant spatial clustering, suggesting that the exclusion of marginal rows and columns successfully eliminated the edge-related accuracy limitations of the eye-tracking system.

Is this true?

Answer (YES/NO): NO